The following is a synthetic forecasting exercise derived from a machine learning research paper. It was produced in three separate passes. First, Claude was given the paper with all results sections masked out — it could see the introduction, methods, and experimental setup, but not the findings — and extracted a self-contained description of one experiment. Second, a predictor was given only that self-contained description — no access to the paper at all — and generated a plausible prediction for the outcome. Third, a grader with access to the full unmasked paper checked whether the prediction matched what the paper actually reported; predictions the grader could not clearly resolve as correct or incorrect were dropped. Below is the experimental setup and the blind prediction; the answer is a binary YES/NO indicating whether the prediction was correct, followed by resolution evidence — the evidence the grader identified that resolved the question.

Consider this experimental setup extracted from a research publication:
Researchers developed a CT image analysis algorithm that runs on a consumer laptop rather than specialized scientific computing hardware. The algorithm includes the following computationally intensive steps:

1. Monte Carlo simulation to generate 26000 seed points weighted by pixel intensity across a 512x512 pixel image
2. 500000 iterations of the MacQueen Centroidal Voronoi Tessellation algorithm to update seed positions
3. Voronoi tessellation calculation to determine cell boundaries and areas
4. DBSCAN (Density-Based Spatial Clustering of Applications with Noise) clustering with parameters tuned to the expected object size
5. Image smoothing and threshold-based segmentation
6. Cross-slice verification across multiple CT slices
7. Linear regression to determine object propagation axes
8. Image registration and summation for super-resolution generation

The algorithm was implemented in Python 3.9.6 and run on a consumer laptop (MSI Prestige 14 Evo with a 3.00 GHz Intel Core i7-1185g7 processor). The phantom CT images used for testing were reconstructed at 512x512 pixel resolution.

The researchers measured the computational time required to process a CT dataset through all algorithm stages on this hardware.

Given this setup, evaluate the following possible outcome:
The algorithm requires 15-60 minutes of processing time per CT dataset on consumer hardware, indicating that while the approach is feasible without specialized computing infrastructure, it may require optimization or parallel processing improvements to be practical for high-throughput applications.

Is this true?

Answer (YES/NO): NO